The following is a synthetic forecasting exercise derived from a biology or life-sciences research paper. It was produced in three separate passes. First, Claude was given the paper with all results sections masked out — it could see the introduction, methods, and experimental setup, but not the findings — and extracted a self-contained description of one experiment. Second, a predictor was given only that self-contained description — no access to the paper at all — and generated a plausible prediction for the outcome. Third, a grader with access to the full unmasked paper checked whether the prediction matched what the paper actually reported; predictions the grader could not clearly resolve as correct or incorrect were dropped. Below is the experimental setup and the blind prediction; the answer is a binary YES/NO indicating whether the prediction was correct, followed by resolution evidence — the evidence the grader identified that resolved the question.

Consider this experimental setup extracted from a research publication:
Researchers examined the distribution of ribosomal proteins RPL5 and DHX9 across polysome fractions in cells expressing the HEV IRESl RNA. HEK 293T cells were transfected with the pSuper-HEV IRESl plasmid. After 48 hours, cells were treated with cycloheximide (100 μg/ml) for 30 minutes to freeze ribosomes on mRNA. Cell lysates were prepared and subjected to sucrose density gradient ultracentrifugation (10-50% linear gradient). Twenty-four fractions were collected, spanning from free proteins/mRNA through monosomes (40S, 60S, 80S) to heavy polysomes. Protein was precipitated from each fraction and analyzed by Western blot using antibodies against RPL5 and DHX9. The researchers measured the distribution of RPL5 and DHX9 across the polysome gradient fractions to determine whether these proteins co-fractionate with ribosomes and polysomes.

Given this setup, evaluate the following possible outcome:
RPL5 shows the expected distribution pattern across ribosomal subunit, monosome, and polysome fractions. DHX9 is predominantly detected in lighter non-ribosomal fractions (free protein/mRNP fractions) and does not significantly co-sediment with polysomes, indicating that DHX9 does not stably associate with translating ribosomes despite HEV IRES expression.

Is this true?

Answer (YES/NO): YES